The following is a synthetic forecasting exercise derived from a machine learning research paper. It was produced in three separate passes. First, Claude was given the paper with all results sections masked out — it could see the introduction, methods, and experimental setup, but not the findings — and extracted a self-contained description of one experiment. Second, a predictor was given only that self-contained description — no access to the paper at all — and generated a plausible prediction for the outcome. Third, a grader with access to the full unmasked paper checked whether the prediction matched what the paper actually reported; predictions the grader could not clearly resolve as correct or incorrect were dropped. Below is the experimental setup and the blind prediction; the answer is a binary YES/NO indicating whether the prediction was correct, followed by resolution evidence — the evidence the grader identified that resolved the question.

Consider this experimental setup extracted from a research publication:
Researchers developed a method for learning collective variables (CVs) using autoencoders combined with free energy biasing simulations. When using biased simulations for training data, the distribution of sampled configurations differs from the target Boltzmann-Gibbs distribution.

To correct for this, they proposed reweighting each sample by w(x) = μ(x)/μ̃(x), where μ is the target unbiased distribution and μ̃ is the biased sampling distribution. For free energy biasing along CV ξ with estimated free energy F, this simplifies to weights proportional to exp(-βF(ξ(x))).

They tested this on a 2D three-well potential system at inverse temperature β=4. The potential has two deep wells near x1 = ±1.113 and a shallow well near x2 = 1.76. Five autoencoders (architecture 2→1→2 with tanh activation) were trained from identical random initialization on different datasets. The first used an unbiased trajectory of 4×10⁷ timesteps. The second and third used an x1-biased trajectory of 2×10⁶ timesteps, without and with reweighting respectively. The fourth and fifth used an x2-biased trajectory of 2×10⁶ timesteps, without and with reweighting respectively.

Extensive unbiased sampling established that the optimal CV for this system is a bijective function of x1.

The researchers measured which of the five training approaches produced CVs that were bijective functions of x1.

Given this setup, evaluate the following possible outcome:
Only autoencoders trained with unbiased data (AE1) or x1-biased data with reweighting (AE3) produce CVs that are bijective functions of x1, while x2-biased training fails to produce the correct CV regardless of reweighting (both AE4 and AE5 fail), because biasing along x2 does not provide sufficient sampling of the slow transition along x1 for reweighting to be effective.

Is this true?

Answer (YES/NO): NO